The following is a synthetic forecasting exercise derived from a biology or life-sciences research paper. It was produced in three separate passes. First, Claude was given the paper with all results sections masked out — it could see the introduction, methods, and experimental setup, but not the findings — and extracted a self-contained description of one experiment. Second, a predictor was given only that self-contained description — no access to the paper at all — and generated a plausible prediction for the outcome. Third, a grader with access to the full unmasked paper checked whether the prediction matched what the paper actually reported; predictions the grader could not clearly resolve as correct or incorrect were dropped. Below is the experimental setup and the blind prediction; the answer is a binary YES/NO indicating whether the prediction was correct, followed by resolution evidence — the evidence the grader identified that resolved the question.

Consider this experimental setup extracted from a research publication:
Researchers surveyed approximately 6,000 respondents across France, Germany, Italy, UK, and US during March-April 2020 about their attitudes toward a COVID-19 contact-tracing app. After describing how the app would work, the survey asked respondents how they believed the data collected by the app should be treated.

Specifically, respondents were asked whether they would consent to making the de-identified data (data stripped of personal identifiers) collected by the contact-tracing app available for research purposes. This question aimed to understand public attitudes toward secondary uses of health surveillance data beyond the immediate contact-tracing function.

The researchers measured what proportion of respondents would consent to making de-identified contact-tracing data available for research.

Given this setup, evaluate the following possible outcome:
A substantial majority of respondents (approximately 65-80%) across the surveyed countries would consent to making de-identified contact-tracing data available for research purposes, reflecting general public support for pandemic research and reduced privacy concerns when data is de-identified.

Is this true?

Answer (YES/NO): NO